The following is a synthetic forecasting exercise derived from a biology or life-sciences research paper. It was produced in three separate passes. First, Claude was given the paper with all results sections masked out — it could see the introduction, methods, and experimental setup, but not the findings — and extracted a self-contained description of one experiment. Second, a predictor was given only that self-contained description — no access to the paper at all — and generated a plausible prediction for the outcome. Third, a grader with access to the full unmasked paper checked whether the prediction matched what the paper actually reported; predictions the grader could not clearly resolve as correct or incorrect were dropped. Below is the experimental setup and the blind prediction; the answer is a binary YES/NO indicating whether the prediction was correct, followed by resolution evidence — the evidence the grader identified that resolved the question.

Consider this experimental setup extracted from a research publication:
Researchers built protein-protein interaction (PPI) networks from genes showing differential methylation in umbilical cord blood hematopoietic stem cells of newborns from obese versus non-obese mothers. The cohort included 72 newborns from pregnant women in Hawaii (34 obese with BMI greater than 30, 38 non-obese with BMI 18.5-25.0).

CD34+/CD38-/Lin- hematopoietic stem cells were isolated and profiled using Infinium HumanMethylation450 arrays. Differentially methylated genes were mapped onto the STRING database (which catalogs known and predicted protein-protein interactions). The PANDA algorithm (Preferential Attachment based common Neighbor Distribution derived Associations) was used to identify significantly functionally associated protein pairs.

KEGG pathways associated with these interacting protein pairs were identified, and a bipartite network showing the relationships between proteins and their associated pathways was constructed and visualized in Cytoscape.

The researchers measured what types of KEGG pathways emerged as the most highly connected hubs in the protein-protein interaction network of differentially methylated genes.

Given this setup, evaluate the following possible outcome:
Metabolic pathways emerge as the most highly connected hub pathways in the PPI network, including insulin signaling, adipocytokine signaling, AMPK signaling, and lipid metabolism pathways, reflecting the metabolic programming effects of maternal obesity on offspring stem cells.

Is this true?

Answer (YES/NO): NO